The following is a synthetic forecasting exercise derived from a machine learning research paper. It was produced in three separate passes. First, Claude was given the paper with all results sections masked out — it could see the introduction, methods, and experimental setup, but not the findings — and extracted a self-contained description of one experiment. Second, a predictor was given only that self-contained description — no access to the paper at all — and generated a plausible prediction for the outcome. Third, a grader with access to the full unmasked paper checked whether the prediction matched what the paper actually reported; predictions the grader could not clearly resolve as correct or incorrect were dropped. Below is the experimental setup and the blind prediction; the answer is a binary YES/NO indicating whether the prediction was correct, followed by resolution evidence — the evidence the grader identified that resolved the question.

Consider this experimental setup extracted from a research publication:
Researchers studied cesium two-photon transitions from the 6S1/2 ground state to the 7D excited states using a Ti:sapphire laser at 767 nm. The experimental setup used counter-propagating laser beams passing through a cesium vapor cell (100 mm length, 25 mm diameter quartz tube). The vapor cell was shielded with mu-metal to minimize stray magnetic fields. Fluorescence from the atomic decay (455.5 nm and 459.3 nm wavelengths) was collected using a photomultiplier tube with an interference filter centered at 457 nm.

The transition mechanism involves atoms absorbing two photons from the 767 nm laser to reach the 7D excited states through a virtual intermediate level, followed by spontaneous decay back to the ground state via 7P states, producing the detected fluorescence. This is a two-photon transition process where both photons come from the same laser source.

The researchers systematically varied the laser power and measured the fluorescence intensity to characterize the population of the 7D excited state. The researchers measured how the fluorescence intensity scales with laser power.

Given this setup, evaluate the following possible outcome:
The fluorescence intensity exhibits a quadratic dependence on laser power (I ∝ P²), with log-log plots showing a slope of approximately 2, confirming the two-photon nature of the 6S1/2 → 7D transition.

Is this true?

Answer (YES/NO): YES